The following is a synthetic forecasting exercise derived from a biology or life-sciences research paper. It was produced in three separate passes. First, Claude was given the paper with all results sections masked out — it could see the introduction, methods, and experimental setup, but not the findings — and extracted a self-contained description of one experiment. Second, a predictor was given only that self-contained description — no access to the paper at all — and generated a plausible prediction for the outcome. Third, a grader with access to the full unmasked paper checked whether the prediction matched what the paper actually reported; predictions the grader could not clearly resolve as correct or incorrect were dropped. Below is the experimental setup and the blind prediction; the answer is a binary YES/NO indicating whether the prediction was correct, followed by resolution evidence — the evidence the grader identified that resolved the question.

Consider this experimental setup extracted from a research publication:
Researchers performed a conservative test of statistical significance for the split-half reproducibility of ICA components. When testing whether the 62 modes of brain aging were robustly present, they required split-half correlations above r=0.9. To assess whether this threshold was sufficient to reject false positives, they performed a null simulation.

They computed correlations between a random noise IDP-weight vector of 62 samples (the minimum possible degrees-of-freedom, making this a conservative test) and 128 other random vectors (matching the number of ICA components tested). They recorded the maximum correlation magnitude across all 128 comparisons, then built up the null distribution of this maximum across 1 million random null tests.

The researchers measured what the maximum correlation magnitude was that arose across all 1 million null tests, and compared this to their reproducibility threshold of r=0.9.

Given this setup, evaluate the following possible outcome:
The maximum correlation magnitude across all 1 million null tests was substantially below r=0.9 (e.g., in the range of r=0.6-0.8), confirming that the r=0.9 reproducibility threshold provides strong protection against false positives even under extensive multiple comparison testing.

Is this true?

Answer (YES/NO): YES